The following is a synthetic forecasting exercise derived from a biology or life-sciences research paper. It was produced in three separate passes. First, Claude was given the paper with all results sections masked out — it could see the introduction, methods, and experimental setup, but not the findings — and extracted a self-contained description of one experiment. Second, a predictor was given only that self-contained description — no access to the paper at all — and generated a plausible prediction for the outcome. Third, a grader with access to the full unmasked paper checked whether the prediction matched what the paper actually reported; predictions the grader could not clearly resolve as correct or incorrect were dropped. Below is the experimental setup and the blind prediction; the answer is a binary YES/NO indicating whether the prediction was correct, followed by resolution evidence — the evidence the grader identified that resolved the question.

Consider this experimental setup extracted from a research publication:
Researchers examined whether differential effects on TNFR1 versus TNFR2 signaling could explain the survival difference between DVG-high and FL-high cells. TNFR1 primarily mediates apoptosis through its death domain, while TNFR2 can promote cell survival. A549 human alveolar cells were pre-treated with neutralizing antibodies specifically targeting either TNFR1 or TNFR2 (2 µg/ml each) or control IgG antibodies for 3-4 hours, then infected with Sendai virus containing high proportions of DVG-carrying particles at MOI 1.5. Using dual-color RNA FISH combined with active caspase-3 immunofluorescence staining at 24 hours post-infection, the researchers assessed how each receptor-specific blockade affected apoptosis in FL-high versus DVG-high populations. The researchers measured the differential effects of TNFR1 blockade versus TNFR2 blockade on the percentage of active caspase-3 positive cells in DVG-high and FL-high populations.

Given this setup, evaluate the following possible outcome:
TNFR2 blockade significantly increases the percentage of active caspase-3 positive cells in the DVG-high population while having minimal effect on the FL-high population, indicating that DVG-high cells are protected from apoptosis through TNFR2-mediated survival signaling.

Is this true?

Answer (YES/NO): YES